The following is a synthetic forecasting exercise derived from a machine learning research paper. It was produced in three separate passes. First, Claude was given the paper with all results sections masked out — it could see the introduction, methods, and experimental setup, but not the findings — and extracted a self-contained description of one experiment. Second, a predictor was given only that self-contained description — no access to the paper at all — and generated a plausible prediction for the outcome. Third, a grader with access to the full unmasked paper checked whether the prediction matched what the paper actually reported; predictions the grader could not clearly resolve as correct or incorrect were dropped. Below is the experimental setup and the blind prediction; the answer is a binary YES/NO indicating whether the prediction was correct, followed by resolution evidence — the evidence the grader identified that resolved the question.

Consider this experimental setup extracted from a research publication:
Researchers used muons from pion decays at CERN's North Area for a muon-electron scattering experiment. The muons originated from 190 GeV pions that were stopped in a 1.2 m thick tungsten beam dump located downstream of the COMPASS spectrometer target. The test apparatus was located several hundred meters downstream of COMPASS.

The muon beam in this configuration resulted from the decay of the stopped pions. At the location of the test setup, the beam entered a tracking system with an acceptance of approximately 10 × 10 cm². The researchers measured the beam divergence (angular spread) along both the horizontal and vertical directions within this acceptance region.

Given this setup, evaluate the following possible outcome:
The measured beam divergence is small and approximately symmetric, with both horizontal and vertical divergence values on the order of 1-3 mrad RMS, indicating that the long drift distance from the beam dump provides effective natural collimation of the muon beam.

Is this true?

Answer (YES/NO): NO